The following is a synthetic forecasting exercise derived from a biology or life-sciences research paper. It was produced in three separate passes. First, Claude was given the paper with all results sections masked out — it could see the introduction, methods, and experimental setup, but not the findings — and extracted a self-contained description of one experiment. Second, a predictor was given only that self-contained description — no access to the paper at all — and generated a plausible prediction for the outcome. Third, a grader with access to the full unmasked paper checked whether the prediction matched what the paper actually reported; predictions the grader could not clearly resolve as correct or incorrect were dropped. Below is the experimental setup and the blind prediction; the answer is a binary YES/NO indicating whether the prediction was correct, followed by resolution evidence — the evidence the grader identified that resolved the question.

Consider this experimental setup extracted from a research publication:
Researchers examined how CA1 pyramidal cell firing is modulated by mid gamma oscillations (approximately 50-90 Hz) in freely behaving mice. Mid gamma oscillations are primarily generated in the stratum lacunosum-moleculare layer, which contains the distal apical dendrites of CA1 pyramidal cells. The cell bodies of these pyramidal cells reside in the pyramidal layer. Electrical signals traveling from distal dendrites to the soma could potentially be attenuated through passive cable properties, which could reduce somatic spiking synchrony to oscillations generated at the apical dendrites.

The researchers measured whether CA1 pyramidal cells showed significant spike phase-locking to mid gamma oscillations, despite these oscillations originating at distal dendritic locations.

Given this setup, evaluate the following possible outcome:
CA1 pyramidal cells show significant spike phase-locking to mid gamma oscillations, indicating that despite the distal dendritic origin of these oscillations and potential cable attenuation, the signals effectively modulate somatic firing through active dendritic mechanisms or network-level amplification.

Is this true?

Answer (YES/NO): YES